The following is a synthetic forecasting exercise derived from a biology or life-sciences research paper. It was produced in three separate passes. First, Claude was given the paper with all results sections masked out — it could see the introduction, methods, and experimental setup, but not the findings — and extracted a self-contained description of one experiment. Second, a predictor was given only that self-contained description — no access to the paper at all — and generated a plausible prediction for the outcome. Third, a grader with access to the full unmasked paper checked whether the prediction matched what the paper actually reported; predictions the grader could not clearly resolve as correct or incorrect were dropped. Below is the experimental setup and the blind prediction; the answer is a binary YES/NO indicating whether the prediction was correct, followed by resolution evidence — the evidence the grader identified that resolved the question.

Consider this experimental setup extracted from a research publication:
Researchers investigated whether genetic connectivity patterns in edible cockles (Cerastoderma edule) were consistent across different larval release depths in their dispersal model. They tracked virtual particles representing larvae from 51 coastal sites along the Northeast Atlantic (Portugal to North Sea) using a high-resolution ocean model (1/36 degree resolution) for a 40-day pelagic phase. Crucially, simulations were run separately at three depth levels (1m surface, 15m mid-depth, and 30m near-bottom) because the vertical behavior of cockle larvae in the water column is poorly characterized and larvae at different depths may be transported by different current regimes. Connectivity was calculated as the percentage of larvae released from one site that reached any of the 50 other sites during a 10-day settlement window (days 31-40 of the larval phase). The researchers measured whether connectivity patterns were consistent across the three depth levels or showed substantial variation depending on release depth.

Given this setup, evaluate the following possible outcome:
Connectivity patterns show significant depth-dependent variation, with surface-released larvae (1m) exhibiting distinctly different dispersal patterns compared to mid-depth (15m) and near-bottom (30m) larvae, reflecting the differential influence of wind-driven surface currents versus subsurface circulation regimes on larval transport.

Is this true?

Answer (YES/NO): YES